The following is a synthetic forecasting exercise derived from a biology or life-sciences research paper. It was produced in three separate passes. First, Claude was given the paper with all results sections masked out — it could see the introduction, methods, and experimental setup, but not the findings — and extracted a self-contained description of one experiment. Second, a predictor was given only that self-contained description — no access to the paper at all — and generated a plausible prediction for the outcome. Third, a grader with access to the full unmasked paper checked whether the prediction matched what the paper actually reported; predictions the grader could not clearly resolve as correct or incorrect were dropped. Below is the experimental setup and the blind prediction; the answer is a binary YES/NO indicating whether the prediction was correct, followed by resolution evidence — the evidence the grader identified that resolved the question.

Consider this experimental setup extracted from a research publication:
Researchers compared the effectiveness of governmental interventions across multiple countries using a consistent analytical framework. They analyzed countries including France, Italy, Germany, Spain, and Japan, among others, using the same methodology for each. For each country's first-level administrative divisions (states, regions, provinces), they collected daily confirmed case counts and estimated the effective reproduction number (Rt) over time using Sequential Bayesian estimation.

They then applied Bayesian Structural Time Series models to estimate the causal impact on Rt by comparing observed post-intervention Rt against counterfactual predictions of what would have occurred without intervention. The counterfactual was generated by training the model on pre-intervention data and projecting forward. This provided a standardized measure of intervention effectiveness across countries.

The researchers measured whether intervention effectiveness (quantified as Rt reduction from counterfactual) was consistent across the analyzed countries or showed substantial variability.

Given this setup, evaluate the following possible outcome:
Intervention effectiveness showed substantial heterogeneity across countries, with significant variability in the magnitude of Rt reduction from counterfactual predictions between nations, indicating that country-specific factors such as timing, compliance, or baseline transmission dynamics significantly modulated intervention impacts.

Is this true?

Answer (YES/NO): YES